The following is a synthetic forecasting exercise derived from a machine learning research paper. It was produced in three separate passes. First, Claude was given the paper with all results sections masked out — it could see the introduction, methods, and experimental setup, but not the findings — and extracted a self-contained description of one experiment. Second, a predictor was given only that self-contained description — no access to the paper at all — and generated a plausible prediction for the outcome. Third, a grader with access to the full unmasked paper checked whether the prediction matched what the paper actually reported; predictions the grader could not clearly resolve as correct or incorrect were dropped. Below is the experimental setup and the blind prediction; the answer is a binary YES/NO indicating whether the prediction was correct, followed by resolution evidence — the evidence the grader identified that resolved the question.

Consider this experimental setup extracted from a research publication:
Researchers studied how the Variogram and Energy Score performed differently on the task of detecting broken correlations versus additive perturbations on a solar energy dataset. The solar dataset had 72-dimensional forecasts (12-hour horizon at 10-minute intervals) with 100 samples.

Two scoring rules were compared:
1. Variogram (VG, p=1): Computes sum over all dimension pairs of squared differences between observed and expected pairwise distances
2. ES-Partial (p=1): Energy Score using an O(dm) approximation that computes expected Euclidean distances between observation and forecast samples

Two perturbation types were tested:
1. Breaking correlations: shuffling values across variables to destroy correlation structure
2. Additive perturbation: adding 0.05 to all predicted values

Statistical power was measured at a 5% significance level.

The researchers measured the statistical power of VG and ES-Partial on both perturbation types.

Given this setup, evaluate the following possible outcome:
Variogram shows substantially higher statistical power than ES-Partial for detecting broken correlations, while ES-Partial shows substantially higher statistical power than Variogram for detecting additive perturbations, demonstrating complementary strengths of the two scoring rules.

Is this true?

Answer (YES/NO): NO